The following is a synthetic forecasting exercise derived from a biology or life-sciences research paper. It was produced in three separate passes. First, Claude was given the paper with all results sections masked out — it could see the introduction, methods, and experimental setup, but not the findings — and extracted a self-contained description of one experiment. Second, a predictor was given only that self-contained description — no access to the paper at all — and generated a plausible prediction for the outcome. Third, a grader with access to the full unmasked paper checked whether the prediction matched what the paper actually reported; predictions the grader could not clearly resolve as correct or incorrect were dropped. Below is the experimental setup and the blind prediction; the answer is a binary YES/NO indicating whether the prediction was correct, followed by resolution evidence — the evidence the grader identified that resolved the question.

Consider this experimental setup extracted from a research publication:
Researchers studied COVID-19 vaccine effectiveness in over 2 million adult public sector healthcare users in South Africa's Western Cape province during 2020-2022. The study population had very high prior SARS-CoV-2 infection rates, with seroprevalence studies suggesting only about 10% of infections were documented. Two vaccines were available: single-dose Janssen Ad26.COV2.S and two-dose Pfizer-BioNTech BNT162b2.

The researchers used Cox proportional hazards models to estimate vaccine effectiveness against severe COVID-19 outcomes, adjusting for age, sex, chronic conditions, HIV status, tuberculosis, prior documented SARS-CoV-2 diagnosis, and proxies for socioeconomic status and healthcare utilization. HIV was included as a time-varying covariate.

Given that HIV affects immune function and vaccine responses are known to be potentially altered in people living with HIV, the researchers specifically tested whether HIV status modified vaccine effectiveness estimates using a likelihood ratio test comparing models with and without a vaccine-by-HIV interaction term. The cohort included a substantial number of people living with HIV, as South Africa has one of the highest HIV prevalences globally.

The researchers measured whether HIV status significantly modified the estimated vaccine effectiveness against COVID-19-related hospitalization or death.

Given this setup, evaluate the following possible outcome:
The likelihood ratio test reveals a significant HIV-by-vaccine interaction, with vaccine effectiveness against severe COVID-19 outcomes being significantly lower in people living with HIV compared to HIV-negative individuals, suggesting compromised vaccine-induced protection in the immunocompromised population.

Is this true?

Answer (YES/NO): NO